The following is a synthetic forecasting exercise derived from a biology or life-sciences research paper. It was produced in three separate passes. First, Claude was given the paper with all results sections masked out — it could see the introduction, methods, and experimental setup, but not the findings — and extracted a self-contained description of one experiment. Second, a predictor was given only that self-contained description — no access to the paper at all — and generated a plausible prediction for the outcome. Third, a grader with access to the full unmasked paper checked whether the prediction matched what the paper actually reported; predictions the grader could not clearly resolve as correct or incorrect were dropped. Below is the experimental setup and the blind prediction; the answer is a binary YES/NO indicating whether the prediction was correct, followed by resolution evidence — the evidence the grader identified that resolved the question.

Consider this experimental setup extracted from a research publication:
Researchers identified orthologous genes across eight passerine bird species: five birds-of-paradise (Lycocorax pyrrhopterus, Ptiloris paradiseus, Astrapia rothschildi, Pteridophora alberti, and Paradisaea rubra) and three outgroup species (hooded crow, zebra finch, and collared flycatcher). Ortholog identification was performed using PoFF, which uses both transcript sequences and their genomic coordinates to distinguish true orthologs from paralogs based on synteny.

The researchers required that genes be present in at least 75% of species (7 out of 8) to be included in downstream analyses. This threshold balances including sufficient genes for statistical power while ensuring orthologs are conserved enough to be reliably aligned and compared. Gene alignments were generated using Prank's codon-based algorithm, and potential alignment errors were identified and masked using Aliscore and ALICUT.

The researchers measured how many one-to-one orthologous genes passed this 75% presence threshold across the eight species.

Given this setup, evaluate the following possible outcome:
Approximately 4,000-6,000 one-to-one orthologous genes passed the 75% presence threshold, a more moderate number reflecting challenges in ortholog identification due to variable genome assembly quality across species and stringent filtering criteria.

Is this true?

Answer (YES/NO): NO